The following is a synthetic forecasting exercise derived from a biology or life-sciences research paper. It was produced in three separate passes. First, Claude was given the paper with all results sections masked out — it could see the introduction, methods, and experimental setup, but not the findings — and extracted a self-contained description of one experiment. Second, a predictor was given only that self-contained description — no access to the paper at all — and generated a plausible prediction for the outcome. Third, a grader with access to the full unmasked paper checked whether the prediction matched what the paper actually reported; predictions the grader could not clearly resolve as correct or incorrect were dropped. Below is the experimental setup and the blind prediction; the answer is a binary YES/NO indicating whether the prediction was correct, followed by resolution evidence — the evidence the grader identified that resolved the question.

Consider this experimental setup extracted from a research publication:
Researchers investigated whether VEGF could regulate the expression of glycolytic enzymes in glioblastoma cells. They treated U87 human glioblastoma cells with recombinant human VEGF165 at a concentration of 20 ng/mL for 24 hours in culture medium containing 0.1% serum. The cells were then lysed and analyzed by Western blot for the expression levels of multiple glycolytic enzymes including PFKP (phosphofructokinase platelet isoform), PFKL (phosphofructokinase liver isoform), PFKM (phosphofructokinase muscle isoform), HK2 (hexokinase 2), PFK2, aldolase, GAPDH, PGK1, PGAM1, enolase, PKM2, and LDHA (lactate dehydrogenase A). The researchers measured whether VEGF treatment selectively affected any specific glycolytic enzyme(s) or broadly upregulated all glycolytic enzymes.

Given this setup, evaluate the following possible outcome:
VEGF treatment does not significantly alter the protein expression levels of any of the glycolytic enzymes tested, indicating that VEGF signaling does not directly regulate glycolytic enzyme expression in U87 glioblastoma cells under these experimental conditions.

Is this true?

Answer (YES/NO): NO